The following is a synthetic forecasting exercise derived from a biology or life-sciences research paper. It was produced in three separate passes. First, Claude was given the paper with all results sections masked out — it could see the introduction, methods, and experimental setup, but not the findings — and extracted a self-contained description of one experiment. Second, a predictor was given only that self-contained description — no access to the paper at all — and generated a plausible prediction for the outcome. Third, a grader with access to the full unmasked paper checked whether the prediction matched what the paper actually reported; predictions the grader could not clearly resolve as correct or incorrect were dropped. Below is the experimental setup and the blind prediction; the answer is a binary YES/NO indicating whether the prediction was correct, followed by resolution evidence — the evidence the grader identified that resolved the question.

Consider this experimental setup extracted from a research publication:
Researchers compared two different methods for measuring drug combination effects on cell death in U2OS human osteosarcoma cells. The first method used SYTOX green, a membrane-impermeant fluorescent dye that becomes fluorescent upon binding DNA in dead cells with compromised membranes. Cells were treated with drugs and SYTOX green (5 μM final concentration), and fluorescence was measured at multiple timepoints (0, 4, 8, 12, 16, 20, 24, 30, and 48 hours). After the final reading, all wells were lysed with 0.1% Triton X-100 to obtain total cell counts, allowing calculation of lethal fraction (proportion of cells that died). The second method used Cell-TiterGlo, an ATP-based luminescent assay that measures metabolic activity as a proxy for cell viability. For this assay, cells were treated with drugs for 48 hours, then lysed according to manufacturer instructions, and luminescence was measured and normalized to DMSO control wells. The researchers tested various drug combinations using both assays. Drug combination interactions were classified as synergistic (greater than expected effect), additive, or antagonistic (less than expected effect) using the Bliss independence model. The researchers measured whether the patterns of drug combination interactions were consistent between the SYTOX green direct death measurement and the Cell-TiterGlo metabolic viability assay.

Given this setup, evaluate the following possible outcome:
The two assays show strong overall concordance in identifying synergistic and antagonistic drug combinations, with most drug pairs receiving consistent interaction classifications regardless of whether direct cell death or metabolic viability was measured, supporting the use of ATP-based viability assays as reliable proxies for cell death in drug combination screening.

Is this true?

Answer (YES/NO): YES